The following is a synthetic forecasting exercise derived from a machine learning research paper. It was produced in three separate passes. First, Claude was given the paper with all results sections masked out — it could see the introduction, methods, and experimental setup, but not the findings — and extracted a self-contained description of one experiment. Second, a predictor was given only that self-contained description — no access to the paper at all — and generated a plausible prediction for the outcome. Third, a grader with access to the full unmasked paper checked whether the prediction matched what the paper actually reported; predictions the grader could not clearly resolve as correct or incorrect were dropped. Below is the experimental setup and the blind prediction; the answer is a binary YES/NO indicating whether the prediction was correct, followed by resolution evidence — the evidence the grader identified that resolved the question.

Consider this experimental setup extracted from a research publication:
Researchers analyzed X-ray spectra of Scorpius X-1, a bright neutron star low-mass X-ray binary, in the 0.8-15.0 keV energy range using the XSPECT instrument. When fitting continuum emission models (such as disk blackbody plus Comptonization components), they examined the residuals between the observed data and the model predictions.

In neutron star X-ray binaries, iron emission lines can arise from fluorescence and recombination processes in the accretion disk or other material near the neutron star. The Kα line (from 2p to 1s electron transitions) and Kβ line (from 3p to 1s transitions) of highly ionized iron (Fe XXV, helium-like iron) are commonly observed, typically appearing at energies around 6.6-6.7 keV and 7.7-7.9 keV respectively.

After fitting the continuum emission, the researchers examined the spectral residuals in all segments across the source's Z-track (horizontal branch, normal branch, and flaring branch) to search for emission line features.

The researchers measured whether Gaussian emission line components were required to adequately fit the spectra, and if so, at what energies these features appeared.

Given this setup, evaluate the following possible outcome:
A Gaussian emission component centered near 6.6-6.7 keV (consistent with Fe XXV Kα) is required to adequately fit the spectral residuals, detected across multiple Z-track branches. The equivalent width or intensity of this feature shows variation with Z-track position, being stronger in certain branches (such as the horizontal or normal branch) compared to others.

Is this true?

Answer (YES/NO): NO